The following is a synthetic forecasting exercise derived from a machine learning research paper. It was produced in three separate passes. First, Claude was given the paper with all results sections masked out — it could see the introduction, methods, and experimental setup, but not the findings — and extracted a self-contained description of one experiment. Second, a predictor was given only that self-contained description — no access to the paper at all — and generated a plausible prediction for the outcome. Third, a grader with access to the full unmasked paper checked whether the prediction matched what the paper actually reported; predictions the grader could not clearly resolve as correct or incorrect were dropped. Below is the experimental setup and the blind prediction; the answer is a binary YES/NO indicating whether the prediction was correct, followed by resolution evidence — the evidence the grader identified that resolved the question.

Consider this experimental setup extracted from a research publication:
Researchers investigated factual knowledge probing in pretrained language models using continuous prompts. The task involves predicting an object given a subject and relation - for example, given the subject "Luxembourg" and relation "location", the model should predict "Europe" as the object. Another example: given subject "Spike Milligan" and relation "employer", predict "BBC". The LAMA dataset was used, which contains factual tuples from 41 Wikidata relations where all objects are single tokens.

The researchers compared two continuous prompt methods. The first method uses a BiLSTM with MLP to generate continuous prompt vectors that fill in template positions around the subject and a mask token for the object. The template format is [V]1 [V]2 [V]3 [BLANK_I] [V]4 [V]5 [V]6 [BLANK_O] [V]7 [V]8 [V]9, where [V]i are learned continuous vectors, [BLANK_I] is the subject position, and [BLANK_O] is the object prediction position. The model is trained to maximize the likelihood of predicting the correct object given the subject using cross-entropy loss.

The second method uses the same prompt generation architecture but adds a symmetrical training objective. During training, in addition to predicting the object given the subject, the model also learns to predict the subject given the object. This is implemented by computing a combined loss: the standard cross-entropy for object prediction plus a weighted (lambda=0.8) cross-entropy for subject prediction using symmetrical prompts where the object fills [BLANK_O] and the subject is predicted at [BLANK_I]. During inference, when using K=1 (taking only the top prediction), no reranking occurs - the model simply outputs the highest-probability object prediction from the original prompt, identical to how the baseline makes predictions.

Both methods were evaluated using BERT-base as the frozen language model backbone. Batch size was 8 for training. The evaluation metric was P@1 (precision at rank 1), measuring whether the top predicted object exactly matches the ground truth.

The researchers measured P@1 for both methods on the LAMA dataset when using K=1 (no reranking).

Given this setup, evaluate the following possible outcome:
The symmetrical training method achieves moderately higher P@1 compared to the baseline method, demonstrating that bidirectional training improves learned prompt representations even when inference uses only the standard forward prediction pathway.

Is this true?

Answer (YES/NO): NO